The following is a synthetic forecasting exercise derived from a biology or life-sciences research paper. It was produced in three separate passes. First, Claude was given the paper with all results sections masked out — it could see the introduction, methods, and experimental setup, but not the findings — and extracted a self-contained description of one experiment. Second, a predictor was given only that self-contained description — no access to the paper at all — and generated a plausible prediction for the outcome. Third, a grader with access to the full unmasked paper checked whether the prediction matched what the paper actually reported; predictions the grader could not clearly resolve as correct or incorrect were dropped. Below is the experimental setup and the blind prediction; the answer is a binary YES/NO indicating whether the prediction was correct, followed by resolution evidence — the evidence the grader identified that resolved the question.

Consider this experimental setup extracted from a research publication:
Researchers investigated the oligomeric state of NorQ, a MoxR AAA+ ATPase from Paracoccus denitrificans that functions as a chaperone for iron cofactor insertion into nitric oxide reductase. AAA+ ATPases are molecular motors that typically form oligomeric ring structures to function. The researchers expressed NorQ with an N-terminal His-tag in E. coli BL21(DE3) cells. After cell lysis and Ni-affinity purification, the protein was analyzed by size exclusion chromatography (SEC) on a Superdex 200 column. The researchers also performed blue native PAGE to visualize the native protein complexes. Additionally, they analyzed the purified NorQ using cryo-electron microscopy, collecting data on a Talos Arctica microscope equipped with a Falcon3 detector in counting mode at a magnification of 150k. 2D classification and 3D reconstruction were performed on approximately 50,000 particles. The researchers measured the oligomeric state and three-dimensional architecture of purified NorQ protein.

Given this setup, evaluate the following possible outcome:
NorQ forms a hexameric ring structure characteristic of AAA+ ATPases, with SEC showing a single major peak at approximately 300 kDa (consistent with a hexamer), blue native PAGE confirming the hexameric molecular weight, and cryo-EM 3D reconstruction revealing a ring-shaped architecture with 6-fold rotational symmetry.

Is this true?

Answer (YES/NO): NO